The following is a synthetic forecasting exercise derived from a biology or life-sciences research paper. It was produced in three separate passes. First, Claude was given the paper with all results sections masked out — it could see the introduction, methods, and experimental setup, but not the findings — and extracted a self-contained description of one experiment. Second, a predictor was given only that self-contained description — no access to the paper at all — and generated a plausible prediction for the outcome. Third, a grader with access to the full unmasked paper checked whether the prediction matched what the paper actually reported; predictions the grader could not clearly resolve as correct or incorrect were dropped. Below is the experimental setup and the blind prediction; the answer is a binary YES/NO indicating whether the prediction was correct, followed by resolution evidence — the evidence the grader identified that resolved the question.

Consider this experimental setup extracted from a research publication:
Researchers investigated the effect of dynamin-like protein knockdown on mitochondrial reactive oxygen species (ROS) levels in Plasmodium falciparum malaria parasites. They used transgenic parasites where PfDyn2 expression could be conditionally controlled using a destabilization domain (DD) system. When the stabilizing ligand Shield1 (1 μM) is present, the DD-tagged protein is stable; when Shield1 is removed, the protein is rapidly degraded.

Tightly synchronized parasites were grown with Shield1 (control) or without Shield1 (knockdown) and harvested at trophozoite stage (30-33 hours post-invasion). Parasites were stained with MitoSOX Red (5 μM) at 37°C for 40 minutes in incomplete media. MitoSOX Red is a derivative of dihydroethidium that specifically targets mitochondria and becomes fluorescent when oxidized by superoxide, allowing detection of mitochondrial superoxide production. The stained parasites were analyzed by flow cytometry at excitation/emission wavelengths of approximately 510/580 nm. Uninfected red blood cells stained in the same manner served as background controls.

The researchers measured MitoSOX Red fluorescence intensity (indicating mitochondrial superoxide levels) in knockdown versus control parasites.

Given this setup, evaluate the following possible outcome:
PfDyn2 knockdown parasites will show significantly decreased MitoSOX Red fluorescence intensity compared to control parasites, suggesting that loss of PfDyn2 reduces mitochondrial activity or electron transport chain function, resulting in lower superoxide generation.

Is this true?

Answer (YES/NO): NO